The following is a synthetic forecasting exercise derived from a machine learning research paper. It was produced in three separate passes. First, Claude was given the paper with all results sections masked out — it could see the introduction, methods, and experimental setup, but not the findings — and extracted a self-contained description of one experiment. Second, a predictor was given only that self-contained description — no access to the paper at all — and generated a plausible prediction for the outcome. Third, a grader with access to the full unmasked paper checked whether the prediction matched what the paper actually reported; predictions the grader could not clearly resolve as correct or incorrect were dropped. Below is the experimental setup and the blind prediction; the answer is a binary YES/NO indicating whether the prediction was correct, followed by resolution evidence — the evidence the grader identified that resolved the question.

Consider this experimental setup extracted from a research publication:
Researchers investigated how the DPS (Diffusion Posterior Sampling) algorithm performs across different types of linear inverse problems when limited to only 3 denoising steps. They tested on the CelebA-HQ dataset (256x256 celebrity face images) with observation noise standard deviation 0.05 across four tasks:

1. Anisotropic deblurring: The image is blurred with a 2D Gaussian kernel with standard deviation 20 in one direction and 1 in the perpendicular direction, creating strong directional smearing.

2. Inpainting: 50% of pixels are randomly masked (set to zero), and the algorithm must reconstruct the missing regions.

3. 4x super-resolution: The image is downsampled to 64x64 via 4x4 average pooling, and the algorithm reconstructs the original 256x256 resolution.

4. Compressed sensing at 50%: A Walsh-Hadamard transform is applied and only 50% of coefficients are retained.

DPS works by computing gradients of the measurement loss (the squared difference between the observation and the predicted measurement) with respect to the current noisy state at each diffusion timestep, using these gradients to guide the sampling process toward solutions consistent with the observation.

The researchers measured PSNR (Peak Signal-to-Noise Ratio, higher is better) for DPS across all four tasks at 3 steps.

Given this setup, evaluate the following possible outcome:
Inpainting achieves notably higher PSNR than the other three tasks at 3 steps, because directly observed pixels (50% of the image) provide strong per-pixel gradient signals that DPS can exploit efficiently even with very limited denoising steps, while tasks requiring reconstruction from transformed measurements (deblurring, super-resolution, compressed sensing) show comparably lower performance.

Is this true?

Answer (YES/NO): NO